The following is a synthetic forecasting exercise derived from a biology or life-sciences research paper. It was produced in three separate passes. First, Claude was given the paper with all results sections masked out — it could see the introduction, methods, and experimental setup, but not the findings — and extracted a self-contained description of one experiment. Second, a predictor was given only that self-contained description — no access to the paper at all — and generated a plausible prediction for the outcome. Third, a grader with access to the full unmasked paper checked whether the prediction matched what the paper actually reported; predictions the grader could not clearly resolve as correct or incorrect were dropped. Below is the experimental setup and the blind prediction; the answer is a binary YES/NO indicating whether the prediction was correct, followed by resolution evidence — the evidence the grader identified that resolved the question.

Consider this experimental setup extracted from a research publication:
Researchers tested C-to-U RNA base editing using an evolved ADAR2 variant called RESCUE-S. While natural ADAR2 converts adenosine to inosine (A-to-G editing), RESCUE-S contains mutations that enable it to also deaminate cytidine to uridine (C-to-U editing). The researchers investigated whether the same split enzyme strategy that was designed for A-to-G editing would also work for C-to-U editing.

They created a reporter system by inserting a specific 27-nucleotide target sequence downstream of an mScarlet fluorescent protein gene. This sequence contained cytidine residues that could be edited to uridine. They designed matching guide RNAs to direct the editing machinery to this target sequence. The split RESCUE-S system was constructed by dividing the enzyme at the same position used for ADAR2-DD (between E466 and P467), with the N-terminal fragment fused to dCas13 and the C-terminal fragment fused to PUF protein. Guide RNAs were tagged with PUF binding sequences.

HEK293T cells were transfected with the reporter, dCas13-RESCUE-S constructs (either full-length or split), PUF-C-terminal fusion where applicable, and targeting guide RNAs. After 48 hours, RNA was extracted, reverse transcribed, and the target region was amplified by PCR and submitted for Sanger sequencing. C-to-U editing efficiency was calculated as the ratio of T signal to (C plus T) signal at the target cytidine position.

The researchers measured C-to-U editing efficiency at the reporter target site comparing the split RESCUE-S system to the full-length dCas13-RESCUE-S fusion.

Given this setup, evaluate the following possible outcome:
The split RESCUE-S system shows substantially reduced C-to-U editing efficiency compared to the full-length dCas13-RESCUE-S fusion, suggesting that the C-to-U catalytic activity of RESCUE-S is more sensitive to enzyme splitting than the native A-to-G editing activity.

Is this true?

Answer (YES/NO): YES